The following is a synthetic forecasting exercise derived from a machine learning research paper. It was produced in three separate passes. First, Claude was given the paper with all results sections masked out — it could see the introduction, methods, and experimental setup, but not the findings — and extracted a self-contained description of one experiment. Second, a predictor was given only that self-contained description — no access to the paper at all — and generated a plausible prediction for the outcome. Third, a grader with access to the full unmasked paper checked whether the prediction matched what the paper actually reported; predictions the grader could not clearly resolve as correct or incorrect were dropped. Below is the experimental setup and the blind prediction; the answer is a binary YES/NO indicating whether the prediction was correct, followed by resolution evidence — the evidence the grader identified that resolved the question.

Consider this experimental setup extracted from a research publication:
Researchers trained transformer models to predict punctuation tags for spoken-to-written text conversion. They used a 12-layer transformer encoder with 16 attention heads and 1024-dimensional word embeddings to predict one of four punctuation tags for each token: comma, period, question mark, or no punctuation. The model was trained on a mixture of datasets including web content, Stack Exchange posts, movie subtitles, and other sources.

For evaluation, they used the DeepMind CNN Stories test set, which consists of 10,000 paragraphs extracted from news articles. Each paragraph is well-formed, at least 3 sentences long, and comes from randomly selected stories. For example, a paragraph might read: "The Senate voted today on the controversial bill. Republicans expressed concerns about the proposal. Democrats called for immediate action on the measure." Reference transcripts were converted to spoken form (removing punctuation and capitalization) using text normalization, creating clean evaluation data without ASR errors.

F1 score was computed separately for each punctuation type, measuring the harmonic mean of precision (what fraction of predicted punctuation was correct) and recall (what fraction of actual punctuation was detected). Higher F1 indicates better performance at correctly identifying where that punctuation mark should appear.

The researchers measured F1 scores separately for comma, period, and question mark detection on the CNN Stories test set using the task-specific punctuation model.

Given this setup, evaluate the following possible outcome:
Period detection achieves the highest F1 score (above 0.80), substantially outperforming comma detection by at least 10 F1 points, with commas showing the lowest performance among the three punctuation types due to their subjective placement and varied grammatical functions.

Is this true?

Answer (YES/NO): NO